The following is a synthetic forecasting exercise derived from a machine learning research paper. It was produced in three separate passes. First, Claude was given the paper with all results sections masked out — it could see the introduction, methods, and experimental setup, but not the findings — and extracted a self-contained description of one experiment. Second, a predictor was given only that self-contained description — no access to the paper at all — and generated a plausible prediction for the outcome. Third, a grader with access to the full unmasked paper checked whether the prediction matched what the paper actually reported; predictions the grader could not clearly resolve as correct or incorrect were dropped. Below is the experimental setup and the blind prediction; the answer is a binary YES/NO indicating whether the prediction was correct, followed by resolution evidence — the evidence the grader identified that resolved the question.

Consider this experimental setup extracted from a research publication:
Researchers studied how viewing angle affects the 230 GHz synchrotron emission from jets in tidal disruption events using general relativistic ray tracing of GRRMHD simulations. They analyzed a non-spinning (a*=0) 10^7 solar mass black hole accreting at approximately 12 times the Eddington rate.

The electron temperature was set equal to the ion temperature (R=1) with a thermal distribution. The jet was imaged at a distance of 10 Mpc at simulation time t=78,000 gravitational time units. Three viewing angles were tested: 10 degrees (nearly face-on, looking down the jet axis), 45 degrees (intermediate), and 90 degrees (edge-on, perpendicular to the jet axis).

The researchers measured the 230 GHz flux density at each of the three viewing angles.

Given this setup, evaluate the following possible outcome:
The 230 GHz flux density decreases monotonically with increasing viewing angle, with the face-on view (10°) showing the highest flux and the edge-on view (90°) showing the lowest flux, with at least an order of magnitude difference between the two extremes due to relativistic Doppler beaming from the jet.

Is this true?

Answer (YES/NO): NO